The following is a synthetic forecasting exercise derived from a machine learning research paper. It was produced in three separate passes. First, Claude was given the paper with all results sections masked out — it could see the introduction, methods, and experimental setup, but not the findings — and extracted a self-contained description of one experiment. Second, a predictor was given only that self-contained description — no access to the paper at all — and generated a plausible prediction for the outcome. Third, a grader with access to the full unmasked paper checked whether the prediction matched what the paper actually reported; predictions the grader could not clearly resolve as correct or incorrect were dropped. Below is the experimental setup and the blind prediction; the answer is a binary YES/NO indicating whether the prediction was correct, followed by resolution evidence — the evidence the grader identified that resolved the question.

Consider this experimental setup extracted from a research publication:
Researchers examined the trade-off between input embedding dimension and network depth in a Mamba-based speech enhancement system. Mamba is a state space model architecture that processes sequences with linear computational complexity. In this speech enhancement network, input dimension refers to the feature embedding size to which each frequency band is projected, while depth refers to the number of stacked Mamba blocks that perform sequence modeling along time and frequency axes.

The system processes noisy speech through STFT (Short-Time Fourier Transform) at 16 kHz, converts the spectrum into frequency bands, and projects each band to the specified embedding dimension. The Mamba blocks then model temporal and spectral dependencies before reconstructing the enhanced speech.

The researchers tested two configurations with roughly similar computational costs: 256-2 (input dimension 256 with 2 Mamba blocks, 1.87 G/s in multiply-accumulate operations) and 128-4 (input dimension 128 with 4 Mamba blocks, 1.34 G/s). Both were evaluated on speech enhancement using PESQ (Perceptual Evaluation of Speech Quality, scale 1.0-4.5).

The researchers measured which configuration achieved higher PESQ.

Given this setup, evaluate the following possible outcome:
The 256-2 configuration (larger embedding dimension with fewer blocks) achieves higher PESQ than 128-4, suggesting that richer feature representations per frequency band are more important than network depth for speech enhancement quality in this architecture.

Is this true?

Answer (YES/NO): NO